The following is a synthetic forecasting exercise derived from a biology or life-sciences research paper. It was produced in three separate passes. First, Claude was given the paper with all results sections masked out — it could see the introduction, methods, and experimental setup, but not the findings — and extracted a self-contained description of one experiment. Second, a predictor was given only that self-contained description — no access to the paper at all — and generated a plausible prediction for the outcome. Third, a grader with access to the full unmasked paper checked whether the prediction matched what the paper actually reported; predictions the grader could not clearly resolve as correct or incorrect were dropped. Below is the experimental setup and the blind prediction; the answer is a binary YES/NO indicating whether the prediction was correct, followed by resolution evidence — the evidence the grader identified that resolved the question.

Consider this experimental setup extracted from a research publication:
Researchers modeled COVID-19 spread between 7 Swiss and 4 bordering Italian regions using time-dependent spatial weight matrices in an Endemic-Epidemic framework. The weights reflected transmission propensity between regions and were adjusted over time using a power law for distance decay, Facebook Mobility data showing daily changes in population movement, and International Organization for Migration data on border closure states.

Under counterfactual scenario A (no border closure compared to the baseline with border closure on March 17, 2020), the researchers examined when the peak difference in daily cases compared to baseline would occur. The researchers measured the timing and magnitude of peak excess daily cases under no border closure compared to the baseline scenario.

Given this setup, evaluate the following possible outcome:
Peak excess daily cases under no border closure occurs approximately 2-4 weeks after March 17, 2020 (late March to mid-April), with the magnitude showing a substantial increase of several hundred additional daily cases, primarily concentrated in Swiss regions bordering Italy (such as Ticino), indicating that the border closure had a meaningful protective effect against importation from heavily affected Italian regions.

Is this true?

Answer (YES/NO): NO